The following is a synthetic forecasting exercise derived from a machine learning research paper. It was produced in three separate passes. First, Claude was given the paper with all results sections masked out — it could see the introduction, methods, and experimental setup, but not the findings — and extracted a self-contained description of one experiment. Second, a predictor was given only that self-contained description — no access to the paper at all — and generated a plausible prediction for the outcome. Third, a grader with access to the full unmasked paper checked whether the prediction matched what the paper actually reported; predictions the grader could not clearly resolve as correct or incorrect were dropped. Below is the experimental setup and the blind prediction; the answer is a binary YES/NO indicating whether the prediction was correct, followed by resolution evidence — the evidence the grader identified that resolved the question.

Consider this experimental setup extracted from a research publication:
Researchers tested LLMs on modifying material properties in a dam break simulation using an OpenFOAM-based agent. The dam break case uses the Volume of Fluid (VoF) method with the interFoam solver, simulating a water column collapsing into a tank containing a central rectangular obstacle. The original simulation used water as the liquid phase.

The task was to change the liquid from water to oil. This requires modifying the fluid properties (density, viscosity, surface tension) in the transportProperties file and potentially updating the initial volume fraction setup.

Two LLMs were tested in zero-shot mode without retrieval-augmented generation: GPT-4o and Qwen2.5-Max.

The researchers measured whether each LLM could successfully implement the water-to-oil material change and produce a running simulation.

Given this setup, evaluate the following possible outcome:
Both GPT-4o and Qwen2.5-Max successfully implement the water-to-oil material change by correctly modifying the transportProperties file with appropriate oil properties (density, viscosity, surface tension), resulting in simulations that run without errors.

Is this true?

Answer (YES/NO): YES